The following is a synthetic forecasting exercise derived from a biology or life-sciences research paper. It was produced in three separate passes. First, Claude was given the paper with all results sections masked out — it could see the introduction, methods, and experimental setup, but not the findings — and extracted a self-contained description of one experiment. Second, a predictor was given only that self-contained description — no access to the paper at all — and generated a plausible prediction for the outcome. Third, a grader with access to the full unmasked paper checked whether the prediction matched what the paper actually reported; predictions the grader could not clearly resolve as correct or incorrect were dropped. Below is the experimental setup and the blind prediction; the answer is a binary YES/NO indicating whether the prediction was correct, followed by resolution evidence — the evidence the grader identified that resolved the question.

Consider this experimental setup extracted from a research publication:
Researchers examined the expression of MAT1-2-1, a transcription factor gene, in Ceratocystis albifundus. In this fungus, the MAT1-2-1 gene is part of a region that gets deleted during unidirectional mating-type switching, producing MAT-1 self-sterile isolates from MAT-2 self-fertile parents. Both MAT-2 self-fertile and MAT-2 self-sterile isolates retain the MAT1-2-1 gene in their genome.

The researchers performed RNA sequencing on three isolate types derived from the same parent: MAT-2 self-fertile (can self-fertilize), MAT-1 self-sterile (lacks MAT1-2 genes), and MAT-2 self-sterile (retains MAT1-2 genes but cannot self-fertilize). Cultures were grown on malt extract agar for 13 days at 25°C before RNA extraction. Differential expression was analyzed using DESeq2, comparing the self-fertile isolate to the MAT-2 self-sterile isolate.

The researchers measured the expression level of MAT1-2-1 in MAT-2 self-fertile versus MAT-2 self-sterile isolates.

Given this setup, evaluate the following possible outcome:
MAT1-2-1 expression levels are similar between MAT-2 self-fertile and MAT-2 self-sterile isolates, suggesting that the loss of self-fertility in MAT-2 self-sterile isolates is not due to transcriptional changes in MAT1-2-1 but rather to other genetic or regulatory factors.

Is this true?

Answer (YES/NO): YES